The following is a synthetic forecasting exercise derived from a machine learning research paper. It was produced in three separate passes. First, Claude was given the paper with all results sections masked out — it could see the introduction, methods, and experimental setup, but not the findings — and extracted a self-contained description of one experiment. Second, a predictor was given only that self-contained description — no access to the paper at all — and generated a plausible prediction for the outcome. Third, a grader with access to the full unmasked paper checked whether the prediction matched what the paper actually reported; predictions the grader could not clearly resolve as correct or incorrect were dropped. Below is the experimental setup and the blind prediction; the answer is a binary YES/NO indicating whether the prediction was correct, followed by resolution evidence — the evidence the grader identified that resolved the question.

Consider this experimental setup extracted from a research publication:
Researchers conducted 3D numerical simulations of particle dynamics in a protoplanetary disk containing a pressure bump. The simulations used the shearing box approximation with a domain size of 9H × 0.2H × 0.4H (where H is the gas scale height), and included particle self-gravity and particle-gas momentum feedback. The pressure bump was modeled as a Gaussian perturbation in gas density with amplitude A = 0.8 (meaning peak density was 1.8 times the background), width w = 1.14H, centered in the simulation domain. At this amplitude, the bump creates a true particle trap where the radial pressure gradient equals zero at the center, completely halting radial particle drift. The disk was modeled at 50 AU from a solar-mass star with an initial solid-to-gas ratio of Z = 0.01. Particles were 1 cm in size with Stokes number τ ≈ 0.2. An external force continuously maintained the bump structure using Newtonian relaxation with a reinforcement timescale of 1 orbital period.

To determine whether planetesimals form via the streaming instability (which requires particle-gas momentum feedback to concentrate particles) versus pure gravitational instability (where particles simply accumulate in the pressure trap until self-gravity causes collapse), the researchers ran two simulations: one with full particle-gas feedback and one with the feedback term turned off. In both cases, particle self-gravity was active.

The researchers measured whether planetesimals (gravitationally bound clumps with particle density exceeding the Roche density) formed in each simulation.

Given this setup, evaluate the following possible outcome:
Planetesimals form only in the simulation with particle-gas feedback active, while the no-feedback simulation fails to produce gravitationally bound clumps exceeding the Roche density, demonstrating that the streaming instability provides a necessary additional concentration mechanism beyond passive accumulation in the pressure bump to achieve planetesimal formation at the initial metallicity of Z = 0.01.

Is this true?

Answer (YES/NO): NO